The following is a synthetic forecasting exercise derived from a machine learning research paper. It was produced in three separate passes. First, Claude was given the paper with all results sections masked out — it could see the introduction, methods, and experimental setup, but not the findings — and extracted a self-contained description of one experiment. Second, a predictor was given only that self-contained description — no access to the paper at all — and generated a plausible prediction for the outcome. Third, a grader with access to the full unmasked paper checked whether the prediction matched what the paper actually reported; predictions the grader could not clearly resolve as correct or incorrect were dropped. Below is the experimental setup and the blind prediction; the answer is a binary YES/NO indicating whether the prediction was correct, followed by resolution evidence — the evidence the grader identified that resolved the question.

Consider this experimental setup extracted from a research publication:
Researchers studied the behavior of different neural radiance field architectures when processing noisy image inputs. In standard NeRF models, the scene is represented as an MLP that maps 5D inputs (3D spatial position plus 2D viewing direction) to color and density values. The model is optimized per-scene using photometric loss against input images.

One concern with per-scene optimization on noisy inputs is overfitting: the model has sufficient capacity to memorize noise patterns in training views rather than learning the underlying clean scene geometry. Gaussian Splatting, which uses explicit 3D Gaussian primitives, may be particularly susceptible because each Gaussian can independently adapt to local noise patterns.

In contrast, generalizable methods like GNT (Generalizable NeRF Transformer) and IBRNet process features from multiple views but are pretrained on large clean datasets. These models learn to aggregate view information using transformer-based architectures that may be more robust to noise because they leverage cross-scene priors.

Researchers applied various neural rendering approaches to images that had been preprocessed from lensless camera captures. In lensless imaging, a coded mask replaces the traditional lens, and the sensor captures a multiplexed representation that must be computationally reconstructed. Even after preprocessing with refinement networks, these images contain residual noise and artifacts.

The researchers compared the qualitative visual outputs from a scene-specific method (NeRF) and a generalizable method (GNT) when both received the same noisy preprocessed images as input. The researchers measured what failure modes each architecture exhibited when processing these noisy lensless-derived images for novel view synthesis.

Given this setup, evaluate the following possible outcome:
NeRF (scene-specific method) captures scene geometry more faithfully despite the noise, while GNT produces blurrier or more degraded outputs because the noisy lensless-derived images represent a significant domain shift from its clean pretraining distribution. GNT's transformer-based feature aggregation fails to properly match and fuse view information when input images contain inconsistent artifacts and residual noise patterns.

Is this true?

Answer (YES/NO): NO